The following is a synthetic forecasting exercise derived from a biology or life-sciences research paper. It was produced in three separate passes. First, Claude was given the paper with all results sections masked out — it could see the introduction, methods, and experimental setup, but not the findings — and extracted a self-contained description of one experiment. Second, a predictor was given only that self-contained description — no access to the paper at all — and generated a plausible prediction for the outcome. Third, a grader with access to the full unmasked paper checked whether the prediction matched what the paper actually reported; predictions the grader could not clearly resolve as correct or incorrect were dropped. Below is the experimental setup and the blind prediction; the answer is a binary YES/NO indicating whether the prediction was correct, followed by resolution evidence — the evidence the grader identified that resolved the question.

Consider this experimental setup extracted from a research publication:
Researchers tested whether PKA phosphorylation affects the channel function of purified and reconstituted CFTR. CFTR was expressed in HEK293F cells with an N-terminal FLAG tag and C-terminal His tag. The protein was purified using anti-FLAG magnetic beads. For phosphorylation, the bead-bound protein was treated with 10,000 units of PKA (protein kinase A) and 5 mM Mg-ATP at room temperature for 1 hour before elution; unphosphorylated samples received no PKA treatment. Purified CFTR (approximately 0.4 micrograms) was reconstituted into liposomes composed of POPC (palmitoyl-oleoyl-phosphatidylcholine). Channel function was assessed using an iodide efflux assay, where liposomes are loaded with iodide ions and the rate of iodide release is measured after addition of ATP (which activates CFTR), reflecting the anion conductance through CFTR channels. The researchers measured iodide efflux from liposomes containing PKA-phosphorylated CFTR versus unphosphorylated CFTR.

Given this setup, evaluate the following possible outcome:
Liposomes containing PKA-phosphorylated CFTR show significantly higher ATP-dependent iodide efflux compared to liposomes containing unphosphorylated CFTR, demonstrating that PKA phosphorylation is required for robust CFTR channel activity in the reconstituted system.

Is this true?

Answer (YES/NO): YES